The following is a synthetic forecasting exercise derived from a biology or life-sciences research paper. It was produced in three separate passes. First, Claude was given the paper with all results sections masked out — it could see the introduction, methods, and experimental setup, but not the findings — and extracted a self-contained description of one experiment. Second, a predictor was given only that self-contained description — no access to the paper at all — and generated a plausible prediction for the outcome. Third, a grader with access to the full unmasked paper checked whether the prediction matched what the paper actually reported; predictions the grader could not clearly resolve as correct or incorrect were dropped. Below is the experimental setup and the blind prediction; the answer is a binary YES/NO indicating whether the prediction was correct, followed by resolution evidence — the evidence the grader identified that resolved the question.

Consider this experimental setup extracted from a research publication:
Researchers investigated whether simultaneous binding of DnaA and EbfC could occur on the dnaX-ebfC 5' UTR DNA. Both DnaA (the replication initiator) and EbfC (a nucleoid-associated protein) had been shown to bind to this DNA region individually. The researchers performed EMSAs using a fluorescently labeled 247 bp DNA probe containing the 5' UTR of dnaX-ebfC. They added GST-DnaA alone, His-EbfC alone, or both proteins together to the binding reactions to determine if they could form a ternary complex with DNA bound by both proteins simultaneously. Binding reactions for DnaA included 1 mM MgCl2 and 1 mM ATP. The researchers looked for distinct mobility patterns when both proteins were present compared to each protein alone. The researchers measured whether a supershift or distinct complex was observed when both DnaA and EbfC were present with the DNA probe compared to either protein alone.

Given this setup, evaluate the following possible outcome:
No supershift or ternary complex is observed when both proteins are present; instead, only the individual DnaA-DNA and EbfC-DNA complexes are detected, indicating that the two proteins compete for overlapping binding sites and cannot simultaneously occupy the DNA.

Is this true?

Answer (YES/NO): NO